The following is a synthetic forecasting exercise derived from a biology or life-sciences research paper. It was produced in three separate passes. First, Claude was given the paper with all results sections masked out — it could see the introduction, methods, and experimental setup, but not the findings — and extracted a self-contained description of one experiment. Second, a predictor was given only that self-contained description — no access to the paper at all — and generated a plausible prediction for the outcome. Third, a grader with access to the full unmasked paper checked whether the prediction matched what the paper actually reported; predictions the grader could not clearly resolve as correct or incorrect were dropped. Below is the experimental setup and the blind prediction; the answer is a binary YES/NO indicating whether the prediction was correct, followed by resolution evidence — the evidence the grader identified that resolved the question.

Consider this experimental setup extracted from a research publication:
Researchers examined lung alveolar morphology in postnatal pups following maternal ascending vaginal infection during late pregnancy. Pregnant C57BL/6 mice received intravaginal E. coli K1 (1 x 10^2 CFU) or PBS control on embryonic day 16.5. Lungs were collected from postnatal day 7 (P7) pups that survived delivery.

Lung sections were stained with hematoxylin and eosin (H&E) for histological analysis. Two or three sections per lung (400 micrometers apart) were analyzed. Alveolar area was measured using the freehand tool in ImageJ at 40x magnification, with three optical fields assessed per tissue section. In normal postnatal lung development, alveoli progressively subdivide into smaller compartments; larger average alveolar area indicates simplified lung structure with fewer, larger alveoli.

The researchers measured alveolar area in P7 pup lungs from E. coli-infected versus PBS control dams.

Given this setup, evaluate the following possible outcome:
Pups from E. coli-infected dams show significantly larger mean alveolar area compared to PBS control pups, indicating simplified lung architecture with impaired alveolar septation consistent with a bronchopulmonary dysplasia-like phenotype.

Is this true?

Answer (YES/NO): NO